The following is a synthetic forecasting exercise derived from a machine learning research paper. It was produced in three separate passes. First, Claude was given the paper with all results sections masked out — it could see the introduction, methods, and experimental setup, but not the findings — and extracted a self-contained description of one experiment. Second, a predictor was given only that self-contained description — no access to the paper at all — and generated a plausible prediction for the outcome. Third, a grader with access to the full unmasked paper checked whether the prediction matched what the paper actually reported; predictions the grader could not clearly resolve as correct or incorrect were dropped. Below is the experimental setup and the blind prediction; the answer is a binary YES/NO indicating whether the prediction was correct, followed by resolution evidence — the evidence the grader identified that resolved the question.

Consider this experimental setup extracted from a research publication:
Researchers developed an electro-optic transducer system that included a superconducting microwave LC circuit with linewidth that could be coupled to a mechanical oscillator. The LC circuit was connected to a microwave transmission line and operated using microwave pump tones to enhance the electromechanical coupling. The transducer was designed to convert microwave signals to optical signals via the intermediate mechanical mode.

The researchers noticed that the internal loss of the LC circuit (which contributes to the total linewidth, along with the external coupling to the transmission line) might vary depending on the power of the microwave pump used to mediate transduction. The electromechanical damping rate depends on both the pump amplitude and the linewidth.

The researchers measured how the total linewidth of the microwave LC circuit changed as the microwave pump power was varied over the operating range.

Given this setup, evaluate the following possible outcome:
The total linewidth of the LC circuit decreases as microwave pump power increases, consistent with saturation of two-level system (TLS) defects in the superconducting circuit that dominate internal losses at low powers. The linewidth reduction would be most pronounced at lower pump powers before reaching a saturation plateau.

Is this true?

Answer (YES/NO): NO